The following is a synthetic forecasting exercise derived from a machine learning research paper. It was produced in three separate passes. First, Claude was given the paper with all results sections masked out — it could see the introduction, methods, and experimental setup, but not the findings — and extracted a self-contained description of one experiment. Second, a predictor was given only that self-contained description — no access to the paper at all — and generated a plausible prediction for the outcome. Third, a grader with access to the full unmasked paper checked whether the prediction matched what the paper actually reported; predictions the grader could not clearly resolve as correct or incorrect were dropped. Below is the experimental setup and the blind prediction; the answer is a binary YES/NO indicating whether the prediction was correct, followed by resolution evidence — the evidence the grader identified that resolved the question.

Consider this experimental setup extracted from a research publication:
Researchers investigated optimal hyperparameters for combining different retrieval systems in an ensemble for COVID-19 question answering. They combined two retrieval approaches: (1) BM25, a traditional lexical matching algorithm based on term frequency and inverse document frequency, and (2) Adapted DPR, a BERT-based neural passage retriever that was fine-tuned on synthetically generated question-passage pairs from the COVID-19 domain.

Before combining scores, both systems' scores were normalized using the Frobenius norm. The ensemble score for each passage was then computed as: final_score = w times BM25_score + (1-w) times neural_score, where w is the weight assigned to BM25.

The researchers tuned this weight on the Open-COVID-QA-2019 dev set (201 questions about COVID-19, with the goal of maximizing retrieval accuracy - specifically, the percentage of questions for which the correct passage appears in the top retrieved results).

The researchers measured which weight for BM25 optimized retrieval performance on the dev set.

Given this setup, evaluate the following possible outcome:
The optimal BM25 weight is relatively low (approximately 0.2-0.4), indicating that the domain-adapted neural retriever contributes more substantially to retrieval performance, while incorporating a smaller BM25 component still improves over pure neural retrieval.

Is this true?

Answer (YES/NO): YES